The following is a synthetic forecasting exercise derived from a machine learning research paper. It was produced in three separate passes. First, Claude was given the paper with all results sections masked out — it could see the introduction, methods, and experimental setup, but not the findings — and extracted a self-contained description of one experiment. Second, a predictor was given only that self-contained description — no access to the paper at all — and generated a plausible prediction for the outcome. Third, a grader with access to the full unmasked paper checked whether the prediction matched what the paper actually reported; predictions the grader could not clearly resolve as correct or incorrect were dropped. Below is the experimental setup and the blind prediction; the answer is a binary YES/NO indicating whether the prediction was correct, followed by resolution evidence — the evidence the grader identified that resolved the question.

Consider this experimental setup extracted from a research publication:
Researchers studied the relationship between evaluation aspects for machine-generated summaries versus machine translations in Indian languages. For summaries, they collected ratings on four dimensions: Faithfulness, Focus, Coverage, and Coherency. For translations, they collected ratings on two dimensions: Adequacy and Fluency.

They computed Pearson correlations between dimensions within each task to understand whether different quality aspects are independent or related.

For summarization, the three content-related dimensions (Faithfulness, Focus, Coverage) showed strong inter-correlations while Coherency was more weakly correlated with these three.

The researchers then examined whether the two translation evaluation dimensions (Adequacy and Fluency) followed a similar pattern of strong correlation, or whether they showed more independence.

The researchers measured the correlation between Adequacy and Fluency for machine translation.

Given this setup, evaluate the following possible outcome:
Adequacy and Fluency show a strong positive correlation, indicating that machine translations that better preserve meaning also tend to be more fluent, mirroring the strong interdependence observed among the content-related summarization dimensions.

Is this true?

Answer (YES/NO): NO